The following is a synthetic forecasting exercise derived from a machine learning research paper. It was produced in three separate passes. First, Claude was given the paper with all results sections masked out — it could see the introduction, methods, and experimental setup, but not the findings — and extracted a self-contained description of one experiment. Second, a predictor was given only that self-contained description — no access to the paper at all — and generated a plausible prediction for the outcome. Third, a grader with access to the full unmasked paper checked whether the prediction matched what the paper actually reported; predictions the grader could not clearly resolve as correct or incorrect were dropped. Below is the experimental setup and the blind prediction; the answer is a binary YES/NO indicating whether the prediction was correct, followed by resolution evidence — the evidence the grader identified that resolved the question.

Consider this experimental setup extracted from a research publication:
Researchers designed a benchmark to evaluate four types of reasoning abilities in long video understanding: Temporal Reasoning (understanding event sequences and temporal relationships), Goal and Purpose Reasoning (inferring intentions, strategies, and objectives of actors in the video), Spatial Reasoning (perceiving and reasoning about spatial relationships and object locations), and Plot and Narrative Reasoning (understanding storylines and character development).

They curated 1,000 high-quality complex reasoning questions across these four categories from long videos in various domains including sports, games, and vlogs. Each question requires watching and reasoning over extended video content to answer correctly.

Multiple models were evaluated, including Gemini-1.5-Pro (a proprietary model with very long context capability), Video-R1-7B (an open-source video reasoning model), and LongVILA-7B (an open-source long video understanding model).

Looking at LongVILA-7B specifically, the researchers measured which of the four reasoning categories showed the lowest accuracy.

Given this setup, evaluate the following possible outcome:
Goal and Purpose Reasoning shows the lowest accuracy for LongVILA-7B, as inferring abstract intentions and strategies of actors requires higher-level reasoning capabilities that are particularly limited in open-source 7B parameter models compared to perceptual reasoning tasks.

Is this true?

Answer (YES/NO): NO